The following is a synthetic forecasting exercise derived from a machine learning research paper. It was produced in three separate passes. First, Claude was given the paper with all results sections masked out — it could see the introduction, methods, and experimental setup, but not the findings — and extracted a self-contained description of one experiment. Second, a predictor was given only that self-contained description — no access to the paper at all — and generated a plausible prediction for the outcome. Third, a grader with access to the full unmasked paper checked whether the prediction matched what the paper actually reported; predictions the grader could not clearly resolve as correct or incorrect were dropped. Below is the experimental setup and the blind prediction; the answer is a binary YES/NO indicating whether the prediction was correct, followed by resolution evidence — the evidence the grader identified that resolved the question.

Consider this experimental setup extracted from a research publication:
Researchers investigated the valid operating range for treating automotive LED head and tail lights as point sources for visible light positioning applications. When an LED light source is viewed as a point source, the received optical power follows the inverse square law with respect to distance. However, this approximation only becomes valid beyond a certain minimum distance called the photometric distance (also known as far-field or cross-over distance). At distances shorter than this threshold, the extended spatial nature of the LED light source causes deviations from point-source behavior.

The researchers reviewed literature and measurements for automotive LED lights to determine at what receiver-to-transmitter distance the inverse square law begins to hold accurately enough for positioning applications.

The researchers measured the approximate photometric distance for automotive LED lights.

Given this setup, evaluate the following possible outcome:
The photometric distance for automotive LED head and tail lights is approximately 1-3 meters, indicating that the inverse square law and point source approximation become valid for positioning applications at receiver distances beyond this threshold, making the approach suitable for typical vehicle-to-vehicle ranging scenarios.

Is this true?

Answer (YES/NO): NO